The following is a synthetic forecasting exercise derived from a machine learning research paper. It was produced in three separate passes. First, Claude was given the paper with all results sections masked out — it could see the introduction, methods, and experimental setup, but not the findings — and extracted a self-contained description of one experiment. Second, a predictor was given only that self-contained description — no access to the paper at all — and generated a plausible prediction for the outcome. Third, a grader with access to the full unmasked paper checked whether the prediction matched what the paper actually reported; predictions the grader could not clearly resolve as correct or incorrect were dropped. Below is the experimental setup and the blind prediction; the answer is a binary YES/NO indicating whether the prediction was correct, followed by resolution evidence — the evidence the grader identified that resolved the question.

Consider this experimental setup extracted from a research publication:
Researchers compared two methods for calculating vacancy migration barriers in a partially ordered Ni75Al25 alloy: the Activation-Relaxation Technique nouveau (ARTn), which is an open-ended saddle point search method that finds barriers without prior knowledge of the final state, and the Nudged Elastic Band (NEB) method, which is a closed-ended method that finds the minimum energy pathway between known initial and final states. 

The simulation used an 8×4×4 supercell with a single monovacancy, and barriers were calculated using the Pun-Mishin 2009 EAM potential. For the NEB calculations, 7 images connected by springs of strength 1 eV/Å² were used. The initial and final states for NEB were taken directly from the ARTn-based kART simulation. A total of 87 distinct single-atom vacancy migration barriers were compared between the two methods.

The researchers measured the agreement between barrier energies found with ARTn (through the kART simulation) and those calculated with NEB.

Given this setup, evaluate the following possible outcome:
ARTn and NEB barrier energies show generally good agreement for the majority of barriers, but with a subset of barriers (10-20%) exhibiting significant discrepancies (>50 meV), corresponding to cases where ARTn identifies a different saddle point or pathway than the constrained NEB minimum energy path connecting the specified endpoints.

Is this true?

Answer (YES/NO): NO